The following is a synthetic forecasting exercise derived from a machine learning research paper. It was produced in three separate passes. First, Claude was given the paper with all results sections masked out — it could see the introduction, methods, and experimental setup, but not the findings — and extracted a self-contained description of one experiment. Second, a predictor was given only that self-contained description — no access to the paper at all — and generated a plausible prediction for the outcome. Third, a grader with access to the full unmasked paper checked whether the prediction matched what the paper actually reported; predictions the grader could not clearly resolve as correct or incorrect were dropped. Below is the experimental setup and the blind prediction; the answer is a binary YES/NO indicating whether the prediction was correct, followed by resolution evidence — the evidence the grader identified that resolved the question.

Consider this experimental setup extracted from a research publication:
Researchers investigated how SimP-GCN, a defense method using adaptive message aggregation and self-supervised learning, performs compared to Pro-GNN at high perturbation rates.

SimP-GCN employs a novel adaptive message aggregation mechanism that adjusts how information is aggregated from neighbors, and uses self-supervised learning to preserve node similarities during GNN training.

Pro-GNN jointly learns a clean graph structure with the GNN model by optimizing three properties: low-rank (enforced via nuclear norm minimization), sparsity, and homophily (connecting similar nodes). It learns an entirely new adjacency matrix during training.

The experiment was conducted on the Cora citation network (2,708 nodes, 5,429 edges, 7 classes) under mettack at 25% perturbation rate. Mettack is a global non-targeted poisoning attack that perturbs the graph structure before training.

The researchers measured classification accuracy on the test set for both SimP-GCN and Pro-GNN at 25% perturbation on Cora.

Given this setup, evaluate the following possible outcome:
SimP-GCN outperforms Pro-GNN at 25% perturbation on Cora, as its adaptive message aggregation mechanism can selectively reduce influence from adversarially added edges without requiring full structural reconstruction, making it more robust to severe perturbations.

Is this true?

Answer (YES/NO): YES